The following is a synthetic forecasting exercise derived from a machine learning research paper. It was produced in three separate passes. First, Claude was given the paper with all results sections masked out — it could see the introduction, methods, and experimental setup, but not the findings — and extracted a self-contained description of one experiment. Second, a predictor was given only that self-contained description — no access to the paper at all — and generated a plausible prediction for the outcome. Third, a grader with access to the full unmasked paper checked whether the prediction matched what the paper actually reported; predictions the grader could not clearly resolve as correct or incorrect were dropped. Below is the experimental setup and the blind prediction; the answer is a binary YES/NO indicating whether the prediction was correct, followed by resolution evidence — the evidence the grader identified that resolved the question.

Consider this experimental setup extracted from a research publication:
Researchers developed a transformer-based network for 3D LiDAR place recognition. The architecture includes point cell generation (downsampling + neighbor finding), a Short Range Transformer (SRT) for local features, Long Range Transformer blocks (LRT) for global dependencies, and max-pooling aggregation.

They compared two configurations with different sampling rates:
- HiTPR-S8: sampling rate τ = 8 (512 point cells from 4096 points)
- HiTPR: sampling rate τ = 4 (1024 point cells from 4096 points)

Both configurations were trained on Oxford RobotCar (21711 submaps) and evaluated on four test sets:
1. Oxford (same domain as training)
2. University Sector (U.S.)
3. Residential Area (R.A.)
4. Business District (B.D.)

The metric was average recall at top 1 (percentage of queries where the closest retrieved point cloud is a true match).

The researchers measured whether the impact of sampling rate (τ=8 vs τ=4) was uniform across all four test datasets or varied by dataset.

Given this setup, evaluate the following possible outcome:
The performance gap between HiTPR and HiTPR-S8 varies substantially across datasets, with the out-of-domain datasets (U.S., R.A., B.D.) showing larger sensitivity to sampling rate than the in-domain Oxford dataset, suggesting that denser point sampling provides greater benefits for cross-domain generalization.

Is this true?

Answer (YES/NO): YES